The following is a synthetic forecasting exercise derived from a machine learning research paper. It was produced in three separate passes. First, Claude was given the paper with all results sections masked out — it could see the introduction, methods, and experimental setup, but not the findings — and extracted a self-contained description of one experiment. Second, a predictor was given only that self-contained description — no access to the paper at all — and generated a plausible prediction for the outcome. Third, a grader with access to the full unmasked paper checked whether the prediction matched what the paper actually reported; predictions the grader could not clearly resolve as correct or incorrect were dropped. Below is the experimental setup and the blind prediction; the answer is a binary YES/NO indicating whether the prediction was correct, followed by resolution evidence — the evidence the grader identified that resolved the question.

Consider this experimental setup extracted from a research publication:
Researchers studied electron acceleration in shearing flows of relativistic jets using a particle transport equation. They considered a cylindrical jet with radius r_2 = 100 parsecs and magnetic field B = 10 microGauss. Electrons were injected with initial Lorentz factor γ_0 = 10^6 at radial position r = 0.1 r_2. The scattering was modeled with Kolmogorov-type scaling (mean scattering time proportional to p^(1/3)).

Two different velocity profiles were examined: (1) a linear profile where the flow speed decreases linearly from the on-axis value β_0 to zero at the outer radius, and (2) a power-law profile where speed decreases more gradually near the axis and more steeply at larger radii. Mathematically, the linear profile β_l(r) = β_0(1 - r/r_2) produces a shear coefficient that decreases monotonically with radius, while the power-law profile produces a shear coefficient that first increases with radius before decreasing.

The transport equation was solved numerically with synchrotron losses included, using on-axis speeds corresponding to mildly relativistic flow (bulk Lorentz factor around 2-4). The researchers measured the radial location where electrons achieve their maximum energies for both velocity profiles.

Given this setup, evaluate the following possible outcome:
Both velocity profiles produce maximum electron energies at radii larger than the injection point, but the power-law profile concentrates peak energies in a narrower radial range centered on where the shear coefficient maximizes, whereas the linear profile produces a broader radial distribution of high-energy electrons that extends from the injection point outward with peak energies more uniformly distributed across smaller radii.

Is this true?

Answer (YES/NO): NO